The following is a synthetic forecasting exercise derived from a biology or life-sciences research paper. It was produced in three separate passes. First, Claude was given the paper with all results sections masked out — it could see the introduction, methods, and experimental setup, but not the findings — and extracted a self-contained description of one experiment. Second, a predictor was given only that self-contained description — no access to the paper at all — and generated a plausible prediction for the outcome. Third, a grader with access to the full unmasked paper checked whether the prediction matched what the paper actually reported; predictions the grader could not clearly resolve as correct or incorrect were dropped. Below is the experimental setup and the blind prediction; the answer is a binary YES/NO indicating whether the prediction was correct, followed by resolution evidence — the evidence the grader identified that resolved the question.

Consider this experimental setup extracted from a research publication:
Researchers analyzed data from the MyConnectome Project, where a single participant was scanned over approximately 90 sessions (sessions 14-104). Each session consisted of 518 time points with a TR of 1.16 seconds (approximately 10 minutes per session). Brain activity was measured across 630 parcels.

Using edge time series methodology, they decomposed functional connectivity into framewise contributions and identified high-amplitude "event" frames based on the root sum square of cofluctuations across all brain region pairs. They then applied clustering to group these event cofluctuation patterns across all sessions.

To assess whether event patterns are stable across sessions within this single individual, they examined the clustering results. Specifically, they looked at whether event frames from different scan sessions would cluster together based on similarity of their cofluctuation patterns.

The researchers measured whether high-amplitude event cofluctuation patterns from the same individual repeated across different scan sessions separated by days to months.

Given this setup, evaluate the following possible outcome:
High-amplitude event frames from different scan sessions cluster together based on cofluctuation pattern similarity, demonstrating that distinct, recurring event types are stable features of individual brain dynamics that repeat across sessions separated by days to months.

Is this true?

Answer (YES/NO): YES